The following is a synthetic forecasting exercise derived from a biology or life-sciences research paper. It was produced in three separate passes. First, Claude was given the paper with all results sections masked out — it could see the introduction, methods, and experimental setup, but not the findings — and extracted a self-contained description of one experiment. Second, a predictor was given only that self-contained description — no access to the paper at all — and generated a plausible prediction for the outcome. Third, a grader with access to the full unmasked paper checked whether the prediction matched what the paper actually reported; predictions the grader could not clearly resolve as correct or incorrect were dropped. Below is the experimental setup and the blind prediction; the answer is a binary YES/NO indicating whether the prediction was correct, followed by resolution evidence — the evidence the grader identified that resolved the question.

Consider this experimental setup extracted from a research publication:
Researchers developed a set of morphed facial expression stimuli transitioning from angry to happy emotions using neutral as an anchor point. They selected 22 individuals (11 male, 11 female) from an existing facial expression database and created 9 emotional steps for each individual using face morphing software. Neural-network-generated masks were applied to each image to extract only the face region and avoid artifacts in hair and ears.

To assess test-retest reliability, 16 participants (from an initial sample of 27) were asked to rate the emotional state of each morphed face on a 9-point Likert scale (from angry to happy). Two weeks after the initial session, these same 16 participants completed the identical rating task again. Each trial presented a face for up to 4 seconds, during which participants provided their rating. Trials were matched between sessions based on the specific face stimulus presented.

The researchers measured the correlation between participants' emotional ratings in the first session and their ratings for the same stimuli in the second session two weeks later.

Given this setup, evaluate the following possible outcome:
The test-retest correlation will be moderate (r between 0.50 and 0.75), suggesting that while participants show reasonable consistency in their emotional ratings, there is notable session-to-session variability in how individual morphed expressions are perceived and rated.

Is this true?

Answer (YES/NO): NO